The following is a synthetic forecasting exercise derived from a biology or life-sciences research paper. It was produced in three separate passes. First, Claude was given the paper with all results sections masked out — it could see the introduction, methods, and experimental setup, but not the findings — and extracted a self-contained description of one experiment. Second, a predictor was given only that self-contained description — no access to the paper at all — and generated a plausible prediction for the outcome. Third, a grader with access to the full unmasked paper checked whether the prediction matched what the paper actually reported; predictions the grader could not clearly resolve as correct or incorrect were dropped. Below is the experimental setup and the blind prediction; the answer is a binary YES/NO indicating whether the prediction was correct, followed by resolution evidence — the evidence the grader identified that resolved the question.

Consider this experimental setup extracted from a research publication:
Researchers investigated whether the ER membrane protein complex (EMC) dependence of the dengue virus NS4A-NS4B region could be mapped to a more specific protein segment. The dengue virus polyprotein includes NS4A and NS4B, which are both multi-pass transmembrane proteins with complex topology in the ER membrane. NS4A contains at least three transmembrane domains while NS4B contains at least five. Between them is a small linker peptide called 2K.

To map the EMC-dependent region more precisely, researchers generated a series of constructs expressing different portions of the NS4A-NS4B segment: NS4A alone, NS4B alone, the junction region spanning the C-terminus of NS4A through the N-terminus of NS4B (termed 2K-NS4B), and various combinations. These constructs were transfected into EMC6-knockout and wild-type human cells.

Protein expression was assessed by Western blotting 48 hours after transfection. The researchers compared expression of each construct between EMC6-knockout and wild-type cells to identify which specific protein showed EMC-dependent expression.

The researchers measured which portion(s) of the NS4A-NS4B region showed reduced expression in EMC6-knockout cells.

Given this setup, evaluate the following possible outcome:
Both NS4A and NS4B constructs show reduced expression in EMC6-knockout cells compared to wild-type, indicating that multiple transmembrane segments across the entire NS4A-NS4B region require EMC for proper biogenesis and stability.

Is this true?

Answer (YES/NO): NO